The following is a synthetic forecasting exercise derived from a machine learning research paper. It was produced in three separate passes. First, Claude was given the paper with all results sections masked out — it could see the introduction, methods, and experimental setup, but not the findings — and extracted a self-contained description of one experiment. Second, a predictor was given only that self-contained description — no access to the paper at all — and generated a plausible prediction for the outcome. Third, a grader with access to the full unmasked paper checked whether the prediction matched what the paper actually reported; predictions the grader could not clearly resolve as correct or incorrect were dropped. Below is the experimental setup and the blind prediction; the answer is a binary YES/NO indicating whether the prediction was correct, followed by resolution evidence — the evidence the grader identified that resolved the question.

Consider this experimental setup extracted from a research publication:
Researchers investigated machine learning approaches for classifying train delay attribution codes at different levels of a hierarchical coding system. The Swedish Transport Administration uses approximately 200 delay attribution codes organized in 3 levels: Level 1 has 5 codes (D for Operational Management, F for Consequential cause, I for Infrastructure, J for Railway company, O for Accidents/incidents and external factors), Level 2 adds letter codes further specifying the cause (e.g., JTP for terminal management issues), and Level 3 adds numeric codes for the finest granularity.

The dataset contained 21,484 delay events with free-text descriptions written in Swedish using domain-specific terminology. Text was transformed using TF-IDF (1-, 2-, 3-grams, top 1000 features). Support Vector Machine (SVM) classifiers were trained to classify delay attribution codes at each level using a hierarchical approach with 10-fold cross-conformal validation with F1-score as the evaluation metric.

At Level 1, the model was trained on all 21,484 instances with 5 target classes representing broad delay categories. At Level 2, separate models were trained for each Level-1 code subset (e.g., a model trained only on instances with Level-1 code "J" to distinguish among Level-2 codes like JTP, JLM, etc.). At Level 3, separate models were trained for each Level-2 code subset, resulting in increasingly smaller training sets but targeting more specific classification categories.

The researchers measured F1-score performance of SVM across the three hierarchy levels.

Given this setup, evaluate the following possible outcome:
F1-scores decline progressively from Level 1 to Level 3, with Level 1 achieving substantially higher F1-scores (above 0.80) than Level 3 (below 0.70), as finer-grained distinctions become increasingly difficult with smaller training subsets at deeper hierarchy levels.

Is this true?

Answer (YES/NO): NO